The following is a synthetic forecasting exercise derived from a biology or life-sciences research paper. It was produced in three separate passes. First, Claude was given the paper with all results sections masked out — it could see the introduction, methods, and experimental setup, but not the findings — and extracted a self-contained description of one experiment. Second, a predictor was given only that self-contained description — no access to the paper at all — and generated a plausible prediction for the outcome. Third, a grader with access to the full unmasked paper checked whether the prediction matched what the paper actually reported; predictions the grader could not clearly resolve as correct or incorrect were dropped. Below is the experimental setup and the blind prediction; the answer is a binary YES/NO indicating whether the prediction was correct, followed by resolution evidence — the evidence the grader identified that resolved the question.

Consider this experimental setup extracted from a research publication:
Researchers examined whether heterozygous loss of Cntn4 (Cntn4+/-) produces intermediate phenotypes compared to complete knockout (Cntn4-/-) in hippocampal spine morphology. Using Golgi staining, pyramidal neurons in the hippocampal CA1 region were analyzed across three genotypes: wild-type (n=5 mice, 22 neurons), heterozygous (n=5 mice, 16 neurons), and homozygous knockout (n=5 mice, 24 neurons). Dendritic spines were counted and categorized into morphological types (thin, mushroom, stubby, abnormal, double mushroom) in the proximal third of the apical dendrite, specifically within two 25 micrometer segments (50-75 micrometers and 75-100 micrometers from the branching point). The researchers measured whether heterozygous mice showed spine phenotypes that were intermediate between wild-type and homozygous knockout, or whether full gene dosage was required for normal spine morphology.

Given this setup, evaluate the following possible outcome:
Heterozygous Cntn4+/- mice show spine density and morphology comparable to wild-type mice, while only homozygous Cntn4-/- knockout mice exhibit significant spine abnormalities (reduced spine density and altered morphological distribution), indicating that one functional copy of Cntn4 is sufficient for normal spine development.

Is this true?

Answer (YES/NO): NO